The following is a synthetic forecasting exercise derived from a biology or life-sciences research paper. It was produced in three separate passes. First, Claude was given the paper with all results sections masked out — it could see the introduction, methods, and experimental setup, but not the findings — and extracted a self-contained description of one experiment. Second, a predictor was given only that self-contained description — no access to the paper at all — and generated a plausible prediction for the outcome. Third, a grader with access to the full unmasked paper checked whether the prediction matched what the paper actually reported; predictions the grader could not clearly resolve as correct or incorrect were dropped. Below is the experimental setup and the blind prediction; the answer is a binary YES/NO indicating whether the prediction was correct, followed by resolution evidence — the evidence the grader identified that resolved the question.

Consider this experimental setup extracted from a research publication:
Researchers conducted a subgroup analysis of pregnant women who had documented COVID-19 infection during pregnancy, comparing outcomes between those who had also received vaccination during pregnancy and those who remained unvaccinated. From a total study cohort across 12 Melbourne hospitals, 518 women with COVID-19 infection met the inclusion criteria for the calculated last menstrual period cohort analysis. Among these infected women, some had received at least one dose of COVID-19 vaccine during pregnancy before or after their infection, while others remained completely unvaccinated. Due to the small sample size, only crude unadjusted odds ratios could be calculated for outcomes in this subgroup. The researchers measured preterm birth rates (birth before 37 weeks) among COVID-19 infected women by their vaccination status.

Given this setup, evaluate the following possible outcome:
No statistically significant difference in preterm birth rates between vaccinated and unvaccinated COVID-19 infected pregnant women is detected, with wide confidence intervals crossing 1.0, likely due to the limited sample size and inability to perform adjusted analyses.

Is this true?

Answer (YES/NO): NO